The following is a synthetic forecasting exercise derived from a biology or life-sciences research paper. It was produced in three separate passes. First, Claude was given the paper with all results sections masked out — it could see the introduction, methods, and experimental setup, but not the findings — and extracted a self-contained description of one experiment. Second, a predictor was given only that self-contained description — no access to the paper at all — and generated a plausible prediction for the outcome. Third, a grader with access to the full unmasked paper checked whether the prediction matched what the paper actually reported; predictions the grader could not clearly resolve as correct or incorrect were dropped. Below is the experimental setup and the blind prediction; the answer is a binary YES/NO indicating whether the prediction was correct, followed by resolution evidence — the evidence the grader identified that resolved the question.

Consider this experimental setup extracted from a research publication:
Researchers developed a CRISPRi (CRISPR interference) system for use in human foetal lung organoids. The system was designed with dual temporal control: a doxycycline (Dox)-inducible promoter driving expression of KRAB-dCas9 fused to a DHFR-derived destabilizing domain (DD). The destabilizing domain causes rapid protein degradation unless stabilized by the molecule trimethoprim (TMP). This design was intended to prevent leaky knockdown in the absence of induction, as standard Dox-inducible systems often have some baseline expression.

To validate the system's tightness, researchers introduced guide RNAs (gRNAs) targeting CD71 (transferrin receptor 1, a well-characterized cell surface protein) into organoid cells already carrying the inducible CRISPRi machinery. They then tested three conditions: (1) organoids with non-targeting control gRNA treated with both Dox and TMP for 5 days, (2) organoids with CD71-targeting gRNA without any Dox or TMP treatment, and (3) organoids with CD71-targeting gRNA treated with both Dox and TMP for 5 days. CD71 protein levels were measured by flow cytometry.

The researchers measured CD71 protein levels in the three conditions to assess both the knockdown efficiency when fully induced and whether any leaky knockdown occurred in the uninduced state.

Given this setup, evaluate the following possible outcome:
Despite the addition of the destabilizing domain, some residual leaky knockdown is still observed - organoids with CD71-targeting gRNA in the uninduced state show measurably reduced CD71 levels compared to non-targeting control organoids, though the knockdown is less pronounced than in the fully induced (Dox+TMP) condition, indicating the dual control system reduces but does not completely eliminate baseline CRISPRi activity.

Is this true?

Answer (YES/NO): NO